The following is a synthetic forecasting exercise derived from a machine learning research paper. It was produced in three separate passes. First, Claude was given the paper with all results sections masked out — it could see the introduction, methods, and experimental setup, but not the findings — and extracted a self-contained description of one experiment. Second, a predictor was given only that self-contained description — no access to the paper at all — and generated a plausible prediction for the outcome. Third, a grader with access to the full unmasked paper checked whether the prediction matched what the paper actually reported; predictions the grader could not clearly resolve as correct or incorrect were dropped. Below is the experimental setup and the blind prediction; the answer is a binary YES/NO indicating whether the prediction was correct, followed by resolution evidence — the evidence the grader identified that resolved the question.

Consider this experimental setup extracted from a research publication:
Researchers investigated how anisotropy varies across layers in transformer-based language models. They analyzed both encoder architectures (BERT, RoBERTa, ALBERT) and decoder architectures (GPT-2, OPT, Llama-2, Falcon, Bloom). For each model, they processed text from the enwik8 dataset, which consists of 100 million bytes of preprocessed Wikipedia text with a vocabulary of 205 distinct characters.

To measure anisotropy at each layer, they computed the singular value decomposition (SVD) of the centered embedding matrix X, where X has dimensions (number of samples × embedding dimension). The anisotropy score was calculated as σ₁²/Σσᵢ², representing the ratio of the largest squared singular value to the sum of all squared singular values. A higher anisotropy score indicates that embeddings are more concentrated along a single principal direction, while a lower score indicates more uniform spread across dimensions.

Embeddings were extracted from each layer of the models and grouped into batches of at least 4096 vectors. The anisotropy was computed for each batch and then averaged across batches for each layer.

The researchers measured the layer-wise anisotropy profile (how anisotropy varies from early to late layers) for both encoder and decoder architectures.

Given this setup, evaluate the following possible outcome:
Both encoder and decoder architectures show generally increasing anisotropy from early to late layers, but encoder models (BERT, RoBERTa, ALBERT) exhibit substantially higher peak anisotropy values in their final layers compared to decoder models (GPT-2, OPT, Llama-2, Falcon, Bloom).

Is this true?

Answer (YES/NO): NO